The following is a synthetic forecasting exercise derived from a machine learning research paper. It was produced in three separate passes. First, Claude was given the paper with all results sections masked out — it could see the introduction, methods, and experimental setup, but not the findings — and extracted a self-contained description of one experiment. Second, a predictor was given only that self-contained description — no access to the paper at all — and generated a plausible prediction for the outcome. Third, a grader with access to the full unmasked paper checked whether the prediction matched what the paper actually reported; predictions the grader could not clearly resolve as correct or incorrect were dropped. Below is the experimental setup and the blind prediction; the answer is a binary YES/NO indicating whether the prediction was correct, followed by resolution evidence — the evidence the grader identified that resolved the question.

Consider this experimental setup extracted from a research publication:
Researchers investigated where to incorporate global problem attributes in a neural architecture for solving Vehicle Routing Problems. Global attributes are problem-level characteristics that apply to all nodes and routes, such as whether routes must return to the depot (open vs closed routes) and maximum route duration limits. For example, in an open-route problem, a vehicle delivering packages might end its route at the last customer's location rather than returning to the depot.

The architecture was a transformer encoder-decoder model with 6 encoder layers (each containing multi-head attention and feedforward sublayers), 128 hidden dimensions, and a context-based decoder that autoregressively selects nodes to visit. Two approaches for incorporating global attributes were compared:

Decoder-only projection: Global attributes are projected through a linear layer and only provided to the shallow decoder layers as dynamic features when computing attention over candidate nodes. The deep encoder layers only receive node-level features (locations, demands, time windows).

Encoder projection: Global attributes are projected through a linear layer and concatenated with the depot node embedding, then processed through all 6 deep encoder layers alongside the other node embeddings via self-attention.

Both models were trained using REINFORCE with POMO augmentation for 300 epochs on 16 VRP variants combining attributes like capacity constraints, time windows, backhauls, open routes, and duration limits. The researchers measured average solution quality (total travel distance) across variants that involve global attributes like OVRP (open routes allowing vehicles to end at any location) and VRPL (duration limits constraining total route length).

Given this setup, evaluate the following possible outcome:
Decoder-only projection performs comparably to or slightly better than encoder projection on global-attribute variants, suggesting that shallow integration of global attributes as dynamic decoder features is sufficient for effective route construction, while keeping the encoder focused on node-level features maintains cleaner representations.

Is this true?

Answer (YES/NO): NO